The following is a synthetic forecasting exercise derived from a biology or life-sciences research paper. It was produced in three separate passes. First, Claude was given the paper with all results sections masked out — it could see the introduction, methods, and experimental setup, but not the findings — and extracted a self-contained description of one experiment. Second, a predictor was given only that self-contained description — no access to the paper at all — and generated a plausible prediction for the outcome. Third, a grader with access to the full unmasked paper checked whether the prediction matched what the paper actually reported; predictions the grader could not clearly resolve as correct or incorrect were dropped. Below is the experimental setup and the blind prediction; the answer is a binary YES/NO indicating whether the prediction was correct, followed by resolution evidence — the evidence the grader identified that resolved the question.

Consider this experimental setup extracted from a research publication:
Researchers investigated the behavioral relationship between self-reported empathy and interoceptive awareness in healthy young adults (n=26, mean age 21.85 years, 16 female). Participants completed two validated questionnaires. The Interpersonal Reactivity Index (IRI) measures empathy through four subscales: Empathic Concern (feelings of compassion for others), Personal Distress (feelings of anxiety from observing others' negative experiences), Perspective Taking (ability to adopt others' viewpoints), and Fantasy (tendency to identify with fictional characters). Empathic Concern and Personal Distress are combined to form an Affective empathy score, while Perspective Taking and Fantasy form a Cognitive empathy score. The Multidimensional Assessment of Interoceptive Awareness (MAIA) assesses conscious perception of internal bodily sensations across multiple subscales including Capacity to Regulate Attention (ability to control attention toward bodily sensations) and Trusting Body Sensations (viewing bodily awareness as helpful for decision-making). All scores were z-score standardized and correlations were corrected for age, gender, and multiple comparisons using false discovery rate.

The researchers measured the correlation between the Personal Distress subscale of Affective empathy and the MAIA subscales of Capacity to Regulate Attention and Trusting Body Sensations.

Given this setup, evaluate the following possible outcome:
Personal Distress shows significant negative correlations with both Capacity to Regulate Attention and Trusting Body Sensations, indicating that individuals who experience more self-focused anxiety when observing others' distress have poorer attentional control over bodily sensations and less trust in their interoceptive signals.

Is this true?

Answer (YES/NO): YES